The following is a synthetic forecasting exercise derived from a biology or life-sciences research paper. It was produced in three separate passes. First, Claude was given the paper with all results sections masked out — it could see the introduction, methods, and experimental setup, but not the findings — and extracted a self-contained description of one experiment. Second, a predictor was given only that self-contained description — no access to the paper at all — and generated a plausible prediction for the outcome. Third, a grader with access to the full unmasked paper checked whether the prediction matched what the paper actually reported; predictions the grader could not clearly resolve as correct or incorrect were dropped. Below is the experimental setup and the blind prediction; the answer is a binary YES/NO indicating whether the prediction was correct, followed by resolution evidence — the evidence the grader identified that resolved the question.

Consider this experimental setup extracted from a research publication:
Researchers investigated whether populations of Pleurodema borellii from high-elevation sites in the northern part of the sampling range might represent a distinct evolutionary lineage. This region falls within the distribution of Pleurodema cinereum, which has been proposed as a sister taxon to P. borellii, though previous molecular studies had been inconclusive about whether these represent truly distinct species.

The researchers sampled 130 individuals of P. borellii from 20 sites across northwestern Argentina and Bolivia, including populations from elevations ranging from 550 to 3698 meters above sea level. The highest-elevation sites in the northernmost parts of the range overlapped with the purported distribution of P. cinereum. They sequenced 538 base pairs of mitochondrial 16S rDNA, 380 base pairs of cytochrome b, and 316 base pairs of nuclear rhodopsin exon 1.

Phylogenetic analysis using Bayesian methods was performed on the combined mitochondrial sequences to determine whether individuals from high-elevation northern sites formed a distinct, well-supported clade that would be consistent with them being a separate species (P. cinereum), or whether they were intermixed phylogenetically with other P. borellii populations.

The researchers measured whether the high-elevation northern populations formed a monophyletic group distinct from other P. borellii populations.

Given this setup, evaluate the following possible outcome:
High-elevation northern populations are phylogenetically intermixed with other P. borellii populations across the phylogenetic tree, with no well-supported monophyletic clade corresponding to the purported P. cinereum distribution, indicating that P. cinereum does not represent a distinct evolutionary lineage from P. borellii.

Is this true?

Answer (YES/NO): NO